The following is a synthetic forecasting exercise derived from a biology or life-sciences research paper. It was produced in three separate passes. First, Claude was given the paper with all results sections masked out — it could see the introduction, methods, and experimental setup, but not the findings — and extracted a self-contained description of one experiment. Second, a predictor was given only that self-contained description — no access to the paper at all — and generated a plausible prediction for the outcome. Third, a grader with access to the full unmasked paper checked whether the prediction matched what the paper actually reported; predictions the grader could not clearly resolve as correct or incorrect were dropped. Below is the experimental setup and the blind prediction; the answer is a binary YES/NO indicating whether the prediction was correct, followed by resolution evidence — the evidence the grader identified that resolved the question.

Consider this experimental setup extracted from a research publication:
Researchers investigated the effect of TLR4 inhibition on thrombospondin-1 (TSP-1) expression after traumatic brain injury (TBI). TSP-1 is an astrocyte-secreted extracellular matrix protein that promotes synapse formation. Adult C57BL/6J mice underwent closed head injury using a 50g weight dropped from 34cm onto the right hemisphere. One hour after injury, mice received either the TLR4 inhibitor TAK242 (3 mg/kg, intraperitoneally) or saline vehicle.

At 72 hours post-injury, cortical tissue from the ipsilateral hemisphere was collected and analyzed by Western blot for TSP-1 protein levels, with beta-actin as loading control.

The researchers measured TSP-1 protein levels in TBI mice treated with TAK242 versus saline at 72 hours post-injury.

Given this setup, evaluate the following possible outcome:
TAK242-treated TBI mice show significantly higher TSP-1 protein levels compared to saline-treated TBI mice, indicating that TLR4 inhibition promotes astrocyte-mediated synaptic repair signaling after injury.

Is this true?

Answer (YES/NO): NO